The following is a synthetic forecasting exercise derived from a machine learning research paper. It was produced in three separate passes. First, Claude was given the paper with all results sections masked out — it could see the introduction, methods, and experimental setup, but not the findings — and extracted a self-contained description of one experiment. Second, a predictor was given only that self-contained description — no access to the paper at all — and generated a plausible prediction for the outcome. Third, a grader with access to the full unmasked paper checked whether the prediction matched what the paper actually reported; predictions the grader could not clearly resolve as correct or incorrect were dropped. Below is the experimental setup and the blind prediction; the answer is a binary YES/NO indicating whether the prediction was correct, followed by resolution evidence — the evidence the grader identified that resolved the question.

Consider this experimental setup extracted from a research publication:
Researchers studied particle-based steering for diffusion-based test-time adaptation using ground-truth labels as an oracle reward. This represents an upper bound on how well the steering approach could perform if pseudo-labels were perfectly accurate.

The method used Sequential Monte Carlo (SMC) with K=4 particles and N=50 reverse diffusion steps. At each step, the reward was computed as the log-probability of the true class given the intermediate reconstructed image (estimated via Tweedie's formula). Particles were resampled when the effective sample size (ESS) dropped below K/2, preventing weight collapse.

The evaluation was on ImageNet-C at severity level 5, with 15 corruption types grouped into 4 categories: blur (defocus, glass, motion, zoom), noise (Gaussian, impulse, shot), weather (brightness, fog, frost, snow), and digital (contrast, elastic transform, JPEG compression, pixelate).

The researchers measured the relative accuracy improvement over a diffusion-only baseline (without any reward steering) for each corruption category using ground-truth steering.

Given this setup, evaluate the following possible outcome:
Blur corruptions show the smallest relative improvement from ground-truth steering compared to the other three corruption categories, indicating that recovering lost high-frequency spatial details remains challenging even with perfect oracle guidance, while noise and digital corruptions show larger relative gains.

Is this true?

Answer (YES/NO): YES